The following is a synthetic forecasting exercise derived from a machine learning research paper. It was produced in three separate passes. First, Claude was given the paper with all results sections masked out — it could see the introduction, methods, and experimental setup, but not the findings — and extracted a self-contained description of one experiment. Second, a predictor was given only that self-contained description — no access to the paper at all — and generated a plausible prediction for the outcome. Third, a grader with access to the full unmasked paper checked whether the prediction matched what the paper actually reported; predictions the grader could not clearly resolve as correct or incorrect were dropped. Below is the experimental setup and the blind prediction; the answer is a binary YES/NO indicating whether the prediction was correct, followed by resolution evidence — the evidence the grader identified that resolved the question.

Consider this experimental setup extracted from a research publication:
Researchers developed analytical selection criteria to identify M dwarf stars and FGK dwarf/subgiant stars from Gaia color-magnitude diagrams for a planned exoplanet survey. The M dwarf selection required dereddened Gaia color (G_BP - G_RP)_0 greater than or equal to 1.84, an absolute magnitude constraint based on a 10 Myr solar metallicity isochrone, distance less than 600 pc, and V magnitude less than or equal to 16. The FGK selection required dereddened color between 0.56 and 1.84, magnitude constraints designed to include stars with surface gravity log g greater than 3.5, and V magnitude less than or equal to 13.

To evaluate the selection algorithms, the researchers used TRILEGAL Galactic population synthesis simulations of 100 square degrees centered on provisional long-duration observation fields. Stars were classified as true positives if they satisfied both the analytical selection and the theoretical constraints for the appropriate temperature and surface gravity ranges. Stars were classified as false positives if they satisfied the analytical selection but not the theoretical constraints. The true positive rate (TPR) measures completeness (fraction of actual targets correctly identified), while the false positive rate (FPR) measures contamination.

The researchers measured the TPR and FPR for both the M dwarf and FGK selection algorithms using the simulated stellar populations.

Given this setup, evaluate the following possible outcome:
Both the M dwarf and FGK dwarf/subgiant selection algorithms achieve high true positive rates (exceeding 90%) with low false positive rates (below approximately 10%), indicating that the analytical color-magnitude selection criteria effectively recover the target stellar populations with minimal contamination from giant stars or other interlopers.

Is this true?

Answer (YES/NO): NO